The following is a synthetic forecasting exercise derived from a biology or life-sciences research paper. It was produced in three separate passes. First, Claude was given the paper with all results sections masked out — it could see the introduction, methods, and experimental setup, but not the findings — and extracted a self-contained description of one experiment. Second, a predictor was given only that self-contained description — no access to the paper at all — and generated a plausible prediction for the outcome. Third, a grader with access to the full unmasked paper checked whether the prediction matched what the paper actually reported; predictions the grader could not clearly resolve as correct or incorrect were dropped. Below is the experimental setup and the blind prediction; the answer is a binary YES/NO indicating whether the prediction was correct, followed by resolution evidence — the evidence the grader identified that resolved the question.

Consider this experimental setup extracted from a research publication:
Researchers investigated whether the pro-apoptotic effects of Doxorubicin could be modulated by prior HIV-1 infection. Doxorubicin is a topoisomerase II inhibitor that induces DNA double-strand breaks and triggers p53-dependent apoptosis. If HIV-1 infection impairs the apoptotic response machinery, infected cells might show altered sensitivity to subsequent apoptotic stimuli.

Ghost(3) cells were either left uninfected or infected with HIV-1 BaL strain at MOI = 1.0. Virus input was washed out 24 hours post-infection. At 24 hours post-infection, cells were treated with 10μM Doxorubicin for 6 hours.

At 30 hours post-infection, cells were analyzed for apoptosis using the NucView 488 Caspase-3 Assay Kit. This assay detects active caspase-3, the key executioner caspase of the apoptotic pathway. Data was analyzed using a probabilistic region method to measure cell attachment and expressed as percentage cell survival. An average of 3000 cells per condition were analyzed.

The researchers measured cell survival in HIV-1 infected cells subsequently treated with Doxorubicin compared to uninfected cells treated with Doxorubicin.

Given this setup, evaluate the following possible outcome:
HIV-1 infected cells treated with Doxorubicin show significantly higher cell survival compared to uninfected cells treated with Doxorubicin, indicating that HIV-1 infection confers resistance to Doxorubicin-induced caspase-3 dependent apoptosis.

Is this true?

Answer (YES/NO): YES